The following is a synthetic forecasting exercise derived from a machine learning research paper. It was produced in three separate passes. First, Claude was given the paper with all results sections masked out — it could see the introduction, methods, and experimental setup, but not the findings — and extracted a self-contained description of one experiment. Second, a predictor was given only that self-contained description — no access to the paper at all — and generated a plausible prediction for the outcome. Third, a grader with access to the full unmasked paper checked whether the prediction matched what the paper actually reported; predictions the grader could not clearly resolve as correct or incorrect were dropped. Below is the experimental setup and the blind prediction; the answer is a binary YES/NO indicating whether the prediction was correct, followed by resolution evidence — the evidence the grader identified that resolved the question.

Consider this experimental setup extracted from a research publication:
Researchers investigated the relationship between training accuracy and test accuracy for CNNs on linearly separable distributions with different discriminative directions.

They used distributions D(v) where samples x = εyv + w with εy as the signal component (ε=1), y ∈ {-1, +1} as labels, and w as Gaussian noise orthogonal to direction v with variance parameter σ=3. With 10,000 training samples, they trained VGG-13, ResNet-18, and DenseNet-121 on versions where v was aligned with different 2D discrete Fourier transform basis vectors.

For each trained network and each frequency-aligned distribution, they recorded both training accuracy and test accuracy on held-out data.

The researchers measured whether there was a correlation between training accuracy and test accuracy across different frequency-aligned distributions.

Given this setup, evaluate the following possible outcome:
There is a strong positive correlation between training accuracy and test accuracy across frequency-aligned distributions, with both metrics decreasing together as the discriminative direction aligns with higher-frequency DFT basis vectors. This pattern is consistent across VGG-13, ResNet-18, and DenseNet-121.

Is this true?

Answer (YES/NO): NO